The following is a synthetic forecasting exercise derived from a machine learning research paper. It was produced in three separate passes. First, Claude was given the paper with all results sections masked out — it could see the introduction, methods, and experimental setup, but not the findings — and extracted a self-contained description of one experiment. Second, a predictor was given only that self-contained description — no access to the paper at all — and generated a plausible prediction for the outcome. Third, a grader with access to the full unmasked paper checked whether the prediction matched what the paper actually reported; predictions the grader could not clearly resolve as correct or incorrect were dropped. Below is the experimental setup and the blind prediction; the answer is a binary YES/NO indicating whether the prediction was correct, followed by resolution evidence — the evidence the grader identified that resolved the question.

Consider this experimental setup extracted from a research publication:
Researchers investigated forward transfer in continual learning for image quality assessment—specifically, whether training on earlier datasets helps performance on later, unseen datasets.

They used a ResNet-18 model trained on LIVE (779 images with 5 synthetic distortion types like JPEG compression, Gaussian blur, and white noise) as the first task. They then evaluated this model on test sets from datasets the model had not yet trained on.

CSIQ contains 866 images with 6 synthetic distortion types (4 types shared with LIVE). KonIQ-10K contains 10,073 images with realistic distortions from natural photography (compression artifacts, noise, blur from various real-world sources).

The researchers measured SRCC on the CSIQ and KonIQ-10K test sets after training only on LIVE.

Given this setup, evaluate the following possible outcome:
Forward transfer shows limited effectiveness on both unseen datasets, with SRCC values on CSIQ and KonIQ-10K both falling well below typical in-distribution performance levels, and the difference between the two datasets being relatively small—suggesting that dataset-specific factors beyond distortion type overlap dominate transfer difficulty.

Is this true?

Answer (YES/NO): NO